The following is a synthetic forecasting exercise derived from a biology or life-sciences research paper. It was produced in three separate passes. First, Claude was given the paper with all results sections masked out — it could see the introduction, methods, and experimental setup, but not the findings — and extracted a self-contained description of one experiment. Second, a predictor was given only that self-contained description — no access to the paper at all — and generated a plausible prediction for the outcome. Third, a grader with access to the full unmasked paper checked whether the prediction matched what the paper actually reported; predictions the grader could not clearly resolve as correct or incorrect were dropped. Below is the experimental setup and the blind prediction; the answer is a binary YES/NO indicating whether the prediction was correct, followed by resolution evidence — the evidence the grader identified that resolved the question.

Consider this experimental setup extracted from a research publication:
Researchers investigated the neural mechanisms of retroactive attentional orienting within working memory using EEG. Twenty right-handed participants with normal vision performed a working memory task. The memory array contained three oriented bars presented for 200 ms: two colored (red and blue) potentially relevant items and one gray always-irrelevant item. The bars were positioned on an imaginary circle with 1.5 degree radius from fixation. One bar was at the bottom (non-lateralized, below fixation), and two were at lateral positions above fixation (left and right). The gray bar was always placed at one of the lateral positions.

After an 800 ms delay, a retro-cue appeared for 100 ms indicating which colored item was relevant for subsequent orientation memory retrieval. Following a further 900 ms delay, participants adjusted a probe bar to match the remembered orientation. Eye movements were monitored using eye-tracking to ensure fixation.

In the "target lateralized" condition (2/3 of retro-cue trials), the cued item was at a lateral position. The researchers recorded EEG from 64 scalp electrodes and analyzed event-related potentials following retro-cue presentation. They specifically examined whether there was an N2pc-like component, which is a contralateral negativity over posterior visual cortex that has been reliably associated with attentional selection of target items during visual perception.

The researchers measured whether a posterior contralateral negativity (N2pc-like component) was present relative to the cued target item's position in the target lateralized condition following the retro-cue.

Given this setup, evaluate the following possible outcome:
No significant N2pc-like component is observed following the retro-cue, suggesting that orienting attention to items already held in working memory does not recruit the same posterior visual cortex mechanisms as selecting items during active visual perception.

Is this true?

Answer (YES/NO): NO